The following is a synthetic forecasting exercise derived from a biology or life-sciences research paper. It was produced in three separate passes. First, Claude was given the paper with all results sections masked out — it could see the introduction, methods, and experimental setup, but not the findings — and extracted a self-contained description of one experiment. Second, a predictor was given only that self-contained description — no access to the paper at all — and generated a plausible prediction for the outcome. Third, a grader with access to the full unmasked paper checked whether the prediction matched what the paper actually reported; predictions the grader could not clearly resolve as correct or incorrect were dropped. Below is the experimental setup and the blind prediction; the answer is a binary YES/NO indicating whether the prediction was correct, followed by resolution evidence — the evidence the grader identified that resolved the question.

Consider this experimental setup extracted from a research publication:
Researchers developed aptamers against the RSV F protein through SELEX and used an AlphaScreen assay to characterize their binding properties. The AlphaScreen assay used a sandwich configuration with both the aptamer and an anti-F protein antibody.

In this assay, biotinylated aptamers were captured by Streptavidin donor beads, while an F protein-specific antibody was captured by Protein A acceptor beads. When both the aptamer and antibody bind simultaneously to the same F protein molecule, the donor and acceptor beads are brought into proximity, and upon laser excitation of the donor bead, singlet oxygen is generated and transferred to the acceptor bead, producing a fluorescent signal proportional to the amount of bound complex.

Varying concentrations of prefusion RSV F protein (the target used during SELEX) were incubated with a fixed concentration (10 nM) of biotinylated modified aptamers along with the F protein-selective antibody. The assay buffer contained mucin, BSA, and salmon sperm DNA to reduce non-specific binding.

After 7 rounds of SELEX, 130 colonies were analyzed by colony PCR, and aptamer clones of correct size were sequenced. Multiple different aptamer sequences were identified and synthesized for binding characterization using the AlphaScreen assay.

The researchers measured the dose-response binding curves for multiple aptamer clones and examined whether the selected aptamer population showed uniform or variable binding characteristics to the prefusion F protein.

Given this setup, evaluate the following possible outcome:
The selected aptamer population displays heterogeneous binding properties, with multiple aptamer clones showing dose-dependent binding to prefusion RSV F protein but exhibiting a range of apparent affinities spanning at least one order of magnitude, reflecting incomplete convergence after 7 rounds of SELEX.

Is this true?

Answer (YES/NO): YES